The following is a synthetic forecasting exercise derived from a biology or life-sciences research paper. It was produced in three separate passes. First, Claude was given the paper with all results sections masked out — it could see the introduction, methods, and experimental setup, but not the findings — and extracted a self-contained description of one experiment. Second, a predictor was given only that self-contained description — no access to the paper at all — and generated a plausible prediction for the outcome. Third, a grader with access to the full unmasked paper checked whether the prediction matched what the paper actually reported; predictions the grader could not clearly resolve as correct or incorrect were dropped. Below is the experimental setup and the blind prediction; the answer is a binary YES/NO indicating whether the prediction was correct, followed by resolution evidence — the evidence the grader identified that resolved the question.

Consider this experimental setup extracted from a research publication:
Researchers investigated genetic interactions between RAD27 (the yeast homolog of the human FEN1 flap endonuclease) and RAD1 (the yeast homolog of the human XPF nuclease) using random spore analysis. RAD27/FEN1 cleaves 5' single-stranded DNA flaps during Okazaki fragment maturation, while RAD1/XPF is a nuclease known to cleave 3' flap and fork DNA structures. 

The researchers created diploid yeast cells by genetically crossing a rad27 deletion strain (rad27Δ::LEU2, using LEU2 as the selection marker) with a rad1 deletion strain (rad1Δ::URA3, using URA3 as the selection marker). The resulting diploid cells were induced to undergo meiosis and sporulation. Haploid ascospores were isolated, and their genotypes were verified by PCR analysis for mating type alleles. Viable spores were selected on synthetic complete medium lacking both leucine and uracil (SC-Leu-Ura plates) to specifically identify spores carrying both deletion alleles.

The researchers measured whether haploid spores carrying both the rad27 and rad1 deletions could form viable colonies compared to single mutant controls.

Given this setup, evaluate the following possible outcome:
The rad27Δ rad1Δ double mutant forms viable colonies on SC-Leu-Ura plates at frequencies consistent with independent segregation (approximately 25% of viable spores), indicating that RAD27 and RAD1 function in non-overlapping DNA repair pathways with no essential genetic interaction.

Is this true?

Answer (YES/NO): NO